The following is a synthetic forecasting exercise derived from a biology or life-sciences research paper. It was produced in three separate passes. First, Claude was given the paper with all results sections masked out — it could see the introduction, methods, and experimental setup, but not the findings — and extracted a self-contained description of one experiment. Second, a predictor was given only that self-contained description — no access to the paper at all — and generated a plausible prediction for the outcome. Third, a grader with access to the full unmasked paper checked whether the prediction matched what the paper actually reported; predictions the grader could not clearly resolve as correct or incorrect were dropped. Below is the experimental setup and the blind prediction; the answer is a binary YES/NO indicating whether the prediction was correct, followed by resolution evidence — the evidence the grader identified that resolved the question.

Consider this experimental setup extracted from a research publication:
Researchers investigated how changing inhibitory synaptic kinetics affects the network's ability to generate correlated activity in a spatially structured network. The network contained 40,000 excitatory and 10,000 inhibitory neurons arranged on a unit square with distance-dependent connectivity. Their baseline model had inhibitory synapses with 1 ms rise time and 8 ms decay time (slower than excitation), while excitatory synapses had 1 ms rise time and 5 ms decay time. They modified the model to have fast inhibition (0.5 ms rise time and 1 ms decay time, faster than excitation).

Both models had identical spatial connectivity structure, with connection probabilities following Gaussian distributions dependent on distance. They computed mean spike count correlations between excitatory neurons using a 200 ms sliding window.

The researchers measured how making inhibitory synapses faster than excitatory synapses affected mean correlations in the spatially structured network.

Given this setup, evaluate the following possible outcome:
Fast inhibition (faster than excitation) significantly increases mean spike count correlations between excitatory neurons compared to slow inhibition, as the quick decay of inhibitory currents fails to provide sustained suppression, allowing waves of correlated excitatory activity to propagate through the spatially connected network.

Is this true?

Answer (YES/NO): NO